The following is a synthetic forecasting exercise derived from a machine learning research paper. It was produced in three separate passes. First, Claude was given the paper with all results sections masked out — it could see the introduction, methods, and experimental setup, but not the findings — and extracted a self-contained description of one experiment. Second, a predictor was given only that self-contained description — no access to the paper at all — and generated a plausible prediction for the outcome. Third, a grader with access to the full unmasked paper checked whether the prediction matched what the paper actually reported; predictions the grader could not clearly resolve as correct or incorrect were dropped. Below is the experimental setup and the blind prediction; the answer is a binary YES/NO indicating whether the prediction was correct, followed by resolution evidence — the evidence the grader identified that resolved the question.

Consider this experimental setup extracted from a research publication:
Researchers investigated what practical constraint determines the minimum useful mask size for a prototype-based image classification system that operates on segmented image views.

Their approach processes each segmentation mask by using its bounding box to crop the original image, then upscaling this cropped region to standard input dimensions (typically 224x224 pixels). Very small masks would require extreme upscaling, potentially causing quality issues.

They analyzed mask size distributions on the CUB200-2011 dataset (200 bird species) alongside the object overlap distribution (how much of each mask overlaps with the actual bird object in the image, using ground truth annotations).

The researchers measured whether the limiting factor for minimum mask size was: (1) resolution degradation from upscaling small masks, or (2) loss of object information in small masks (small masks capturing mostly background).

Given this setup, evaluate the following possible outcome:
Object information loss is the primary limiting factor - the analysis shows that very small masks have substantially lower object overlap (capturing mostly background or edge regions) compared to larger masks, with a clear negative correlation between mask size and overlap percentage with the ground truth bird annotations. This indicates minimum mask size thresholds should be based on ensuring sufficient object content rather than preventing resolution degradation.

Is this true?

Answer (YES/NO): NO